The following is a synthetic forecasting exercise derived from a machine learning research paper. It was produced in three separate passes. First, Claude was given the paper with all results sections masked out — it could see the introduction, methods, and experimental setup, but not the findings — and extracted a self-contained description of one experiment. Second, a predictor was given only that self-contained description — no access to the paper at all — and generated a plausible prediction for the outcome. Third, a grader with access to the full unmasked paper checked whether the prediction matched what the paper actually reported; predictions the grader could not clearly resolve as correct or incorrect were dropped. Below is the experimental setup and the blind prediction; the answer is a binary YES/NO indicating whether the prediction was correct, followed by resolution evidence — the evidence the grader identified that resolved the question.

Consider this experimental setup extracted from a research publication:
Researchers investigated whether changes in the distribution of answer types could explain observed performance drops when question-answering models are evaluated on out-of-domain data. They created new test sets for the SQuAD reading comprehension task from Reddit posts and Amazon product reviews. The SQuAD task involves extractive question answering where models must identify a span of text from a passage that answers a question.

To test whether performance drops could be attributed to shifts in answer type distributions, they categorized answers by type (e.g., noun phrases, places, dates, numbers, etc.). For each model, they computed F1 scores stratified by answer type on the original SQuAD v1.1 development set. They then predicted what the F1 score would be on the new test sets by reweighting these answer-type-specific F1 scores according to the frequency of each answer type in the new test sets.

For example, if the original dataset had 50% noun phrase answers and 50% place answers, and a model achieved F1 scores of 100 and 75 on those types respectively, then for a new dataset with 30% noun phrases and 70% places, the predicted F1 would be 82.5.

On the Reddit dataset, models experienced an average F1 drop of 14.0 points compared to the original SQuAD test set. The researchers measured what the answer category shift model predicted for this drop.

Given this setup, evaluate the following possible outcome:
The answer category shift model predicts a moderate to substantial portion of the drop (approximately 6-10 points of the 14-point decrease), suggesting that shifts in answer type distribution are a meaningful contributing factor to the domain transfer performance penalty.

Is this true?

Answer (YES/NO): NO